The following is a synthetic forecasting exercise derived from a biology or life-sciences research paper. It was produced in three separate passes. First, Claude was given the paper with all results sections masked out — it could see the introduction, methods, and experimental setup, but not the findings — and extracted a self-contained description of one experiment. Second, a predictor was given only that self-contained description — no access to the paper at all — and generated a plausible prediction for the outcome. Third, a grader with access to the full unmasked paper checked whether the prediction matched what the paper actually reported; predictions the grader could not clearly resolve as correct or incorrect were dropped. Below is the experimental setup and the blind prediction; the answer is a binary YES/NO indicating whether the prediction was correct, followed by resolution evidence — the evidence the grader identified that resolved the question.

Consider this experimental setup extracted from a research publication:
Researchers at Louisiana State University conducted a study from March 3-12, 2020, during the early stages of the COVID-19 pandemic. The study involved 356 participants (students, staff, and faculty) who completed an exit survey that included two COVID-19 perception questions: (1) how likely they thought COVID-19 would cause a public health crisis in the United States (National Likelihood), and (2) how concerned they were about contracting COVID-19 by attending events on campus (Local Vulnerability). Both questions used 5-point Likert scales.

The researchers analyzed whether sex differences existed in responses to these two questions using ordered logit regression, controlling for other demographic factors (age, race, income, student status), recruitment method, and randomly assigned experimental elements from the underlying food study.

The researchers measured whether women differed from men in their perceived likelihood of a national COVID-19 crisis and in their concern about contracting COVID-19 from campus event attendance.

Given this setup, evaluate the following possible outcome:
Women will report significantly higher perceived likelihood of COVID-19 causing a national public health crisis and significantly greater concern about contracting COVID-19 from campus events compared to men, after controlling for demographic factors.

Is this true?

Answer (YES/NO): NO